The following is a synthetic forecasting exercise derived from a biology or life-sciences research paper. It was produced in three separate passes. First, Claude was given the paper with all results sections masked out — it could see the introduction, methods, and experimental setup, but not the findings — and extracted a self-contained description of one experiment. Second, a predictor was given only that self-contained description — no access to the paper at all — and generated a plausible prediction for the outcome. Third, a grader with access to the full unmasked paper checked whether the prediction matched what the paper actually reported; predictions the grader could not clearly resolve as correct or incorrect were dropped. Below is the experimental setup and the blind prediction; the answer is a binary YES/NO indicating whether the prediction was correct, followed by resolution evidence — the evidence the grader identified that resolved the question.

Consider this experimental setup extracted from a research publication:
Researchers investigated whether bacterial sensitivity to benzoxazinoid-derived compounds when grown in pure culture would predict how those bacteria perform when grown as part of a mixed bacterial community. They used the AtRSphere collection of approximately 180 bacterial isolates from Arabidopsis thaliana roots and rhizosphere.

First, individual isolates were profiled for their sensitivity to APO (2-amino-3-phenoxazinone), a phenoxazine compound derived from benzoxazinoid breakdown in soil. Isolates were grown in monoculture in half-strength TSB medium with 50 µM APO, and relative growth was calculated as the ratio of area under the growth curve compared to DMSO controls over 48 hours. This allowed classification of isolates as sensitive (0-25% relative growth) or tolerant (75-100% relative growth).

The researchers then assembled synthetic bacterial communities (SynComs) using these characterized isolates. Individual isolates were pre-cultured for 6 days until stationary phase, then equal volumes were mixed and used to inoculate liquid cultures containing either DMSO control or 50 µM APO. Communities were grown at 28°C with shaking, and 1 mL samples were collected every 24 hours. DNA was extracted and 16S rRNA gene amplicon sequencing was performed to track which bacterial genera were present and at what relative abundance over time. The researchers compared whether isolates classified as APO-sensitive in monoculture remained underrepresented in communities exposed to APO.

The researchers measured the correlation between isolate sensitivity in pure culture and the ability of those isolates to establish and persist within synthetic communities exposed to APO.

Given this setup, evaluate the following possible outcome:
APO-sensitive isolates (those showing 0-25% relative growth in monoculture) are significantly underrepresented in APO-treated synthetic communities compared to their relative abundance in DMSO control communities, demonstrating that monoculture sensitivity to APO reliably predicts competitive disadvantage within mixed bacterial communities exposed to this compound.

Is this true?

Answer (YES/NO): NO